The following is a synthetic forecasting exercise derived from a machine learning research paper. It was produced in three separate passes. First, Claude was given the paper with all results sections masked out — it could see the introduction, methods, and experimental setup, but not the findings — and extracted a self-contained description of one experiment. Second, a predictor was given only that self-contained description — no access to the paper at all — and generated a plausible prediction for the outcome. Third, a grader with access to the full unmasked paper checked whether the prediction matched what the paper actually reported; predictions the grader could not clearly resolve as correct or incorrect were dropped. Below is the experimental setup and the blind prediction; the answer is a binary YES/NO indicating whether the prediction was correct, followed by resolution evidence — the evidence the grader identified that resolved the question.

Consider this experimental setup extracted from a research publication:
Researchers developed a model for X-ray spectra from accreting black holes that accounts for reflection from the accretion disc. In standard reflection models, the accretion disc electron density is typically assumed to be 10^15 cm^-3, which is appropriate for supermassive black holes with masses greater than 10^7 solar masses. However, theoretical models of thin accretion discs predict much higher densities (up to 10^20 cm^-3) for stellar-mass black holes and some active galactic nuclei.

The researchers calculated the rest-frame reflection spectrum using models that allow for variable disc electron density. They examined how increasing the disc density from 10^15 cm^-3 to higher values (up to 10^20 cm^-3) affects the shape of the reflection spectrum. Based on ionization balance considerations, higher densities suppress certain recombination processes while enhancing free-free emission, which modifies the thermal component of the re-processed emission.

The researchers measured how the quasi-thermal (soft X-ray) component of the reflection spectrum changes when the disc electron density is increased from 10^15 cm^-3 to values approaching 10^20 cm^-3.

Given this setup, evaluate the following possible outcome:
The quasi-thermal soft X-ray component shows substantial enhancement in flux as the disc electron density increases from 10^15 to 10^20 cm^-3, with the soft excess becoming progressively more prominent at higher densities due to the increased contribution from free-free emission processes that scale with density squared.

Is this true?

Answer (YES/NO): YES